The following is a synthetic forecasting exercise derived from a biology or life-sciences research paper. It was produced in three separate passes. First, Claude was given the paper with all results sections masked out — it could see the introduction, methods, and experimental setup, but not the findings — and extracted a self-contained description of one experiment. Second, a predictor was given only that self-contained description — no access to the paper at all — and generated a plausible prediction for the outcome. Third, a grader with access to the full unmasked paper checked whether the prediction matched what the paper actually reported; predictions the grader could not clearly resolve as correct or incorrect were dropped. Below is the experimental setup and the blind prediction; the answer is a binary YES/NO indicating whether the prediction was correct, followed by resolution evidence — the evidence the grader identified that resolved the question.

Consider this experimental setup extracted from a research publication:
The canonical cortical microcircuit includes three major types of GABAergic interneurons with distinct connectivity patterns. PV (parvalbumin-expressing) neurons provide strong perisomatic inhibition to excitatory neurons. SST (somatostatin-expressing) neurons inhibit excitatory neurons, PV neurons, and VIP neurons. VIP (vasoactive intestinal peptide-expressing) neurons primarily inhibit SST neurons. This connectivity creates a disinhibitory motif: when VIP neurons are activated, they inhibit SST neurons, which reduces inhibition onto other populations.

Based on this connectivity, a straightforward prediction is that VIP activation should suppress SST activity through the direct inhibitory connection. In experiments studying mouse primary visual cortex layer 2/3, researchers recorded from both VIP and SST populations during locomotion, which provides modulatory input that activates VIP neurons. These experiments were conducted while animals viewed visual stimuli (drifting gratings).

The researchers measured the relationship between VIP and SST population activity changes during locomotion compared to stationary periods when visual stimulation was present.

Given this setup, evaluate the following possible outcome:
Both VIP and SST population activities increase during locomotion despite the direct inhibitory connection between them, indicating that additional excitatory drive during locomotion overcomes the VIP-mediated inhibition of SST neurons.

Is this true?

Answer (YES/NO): YES